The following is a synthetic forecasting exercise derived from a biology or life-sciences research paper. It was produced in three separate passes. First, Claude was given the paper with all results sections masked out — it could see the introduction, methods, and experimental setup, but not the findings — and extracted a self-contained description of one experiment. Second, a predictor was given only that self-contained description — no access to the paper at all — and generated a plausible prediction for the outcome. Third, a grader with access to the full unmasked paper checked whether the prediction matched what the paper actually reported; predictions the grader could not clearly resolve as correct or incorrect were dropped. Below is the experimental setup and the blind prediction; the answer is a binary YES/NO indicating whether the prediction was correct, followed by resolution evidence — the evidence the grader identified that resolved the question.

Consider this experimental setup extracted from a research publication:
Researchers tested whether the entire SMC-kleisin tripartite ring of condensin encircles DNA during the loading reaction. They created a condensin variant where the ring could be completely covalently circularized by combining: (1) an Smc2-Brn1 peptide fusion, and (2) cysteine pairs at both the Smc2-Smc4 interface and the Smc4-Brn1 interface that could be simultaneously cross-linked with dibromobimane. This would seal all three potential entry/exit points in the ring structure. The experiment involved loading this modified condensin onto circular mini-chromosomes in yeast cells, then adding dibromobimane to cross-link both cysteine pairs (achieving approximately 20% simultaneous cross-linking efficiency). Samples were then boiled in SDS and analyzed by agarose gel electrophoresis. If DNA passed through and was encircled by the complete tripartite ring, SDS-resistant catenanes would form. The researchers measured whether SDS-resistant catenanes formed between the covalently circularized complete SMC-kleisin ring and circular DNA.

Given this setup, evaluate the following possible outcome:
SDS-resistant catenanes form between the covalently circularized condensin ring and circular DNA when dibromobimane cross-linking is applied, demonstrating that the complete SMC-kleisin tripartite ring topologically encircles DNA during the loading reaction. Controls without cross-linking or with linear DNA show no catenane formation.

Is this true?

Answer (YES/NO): NO